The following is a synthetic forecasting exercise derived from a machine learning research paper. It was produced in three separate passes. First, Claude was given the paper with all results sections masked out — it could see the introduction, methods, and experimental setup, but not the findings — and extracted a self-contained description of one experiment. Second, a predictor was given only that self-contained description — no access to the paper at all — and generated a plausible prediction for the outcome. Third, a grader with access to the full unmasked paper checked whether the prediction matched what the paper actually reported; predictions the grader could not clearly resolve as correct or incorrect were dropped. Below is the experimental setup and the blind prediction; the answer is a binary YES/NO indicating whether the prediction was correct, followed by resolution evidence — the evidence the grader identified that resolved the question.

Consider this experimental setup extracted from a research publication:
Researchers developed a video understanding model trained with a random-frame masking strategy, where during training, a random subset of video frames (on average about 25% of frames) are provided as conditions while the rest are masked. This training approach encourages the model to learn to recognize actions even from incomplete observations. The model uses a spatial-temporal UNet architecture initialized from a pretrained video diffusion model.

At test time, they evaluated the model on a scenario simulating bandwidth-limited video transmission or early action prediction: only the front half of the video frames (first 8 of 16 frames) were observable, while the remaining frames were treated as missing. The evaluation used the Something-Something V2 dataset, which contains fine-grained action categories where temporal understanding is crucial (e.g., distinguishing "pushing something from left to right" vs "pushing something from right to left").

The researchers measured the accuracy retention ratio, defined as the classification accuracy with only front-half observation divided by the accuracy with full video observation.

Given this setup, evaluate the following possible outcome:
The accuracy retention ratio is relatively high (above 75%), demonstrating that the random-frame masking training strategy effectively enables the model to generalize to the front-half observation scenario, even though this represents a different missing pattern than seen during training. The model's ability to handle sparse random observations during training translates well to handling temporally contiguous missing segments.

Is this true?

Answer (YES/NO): YES